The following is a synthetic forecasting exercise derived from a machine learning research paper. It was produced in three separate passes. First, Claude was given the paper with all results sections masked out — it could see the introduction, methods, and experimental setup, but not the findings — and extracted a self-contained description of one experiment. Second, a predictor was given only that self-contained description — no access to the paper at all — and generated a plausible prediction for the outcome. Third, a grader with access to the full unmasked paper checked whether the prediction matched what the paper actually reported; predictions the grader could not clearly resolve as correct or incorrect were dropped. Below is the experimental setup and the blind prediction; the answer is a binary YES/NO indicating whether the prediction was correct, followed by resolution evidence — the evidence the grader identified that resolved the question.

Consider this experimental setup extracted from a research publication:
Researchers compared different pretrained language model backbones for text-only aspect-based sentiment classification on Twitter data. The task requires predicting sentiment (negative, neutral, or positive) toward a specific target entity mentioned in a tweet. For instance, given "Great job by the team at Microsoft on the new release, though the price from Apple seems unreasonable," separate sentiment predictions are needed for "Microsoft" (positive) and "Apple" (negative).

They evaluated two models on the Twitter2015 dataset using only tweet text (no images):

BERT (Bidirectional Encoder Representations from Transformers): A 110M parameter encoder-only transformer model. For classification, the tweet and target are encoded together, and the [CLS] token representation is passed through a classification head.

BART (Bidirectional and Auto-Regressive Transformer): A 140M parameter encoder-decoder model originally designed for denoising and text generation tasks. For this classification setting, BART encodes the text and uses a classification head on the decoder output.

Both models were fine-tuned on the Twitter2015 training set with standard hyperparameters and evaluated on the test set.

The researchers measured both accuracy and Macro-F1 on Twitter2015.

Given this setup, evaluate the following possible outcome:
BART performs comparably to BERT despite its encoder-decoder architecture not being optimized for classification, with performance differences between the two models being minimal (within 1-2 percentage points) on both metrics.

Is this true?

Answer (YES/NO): NO